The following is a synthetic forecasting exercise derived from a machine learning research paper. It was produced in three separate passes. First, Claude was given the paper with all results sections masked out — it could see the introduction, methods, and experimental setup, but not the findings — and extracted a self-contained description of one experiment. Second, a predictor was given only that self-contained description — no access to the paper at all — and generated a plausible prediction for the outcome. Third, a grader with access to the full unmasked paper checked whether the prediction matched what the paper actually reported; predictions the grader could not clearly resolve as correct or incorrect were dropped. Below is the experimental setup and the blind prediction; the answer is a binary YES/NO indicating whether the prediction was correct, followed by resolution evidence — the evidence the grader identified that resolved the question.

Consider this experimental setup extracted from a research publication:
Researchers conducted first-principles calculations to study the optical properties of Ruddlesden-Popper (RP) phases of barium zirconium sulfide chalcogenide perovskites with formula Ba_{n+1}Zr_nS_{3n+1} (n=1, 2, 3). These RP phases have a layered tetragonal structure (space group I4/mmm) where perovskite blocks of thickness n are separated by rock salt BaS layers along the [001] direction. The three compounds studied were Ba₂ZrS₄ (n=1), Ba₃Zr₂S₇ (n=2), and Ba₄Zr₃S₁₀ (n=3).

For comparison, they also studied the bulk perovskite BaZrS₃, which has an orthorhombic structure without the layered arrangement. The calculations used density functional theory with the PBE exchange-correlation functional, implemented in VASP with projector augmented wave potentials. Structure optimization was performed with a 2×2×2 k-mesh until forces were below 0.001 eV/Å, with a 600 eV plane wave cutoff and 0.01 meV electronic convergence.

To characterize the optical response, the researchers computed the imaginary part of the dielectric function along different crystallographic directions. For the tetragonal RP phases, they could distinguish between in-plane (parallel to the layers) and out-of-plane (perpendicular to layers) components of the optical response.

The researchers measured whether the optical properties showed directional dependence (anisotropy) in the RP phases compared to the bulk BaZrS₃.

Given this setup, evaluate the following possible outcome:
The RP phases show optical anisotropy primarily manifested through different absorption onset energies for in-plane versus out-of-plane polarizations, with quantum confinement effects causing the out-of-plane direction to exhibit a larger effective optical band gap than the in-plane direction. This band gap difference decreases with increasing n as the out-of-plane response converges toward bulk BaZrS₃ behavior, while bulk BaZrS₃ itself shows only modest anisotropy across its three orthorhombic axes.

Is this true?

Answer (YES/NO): NO